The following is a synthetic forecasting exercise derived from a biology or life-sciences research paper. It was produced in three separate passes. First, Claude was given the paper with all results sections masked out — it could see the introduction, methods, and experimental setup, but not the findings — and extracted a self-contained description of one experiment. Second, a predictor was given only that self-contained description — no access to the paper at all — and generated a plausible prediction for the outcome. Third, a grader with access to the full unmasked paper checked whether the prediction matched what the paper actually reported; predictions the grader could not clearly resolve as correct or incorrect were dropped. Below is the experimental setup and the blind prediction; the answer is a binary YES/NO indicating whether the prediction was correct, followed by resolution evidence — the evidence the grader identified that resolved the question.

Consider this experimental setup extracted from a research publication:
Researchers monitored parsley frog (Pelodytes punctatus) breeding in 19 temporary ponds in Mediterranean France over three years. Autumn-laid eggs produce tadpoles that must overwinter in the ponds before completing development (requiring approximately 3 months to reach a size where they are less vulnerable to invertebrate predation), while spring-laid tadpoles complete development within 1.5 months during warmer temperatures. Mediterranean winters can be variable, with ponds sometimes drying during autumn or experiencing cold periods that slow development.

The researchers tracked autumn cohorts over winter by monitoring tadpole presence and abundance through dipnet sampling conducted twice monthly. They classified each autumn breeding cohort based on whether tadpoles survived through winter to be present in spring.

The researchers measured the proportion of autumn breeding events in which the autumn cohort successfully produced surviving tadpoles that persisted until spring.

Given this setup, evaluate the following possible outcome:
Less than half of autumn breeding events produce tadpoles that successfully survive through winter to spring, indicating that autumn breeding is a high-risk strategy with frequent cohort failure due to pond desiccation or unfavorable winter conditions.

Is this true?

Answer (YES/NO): YES